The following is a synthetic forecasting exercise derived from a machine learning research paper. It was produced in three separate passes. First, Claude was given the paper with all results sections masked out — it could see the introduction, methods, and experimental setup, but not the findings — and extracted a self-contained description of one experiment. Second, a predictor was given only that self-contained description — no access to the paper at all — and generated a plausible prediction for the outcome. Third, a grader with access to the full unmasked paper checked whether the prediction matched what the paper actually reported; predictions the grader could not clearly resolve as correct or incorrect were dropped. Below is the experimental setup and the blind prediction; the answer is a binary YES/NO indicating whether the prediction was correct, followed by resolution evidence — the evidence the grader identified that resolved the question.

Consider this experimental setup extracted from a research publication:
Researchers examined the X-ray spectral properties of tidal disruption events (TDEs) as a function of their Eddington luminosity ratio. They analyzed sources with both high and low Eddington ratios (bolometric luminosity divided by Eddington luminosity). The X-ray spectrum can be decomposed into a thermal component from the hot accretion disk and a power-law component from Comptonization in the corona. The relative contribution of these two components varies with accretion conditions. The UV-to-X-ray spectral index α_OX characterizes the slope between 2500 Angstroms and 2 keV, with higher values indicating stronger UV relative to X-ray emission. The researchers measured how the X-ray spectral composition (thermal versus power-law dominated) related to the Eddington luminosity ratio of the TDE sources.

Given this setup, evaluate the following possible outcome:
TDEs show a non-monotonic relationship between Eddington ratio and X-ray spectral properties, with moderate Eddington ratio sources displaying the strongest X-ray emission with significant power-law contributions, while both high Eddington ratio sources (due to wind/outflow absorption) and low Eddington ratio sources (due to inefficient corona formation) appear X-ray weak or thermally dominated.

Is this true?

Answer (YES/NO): NO